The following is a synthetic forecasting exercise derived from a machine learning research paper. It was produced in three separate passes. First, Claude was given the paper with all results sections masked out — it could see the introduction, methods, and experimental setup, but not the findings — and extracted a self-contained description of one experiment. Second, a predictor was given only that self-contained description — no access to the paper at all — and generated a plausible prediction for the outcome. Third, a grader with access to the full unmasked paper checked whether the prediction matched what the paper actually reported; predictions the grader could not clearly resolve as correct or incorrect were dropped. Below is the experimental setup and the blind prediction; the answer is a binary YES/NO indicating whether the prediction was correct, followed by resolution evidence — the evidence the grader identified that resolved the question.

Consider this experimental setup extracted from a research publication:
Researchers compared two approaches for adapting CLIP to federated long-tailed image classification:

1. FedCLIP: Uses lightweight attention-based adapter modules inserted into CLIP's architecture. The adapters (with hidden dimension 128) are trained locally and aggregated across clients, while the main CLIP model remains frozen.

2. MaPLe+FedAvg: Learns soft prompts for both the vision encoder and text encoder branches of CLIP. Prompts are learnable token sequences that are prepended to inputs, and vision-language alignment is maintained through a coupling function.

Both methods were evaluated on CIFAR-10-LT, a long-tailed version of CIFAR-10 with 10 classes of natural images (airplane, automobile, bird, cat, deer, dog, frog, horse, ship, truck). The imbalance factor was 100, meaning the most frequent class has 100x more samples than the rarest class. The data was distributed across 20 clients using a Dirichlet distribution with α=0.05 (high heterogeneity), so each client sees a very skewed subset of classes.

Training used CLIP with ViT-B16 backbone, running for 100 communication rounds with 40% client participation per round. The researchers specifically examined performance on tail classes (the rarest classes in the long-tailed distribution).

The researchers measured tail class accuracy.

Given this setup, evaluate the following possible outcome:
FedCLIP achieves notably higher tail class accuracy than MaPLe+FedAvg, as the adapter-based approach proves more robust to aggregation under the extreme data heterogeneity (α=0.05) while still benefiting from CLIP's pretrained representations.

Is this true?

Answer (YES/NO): NO